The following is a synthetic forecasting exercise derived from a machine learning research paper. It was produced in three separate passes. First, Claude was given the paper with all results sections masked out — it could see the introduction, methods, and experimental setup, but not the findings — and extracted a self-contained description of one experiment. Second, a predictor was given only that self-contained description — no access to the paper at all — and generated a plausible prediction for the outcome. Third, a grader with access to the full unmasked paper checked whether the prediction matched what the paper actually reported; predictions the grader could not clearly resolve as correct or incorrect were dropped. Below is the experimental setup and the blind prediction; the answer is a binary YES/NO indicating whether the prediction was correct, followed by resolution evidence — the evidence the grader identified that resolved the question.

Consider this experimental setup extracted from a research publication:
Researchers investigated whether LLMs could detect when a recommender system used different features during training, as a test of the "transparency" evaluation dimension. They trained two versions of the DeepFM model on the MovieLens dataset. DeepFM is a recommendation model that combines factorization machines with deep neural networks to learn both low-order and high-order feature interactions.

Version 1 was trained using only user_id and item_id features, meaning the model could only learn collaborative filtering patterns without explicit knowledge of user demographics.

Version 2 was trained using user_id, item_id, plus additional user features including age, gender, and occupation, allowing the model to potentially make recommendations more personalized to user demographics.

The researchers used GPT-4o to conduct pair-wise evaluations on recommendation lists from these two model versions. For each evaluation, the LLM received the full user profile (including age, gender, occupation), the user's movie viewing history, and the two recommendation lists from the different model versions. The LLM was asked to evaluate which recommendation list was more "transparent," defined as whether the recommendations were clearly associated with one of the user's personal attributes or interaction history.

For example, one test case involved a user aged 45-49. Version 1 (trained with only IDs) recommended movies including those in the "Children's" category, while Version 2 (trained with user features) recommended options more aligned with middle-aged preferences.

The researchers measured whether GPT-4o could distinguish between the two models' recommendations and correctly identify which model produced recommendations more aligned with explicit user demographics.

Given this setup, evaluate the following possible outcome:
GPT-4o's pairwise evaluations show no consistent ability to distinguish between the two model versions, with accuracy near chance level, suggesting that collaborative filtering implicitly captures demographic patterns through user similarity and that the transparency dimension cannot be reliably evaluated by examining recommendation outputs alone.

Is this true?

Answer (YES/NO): NO